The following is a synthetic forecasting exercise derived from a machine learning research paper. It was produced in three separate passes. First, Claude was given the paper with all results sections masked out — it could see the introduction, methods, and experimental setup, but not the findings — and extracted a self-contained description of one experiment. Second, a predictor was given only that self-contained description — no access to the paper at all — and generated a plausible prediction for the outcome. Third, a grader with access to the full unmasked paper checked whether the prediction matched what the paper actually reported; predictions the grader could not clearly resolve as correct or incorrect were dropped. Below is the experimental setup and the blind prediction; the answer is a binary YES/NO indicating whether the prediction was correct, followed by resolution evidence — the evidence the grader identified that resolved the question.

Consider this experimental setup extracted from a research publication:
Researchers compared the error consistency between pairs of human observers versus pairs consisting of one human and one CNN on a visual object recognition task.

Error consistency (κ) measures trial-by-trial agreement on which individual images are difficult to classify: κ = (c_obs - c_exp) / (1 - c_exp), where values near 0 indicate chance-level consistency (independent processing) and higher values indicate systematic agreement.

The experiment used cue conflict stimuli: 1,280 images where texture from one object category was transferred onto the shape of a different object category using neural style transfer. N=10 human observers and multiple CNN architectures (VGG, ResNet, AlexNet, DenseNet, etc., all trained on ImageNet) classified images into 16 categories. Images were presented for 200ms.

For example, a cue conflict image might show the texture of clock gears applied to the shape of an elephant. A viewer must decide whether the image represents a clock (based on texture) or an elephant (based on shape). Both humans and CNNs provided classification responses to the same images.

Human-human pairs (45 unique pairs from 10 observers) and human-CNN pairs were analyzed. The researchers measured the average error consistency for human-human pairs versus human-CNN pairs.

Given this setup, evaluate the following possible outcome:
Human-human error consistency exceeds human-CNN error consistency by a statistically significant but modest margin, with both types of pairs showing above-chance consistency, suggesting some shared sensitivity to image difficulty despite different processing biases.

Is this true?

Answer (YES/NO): NO